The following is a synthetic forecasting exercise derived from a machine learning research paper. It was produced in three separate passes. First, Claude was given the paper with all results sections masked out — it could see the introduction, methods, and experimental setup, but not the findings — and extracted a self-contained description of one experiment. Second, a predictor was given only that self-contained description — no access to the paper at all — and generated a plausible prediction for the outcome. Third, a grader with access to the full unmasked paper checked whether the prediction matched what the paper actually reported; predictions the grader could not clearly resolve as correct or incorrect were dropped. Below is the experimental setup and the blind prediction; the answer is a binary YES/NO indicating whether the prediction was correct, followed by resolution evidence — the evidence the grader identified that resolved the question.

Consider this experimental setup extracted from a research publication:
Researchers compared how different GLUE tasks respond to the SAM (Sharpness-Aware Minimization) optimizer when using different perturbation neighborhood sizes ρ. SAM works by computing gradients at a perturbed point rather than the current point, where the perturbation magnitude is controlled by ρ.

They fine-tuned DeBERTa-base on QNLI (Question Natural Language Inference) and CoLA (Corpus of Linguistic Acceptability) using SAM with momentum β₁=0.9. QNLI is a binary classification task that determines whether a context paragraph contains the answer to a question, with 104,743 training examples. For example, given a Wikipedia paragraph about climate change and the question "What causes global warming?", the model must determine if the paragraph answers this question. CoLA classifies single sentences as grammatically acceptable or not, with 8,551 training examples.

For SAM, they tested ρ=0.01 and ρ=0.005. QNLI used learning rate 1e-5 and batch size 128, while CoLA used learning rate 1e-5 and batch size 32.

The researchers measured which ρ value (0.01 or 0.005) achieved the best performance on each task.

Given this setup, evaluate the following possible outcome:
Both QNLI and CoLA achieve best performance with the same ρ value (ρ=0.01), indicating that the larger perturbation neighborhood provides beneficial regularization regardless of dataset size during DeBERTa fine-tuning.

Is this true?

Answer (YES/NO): NO